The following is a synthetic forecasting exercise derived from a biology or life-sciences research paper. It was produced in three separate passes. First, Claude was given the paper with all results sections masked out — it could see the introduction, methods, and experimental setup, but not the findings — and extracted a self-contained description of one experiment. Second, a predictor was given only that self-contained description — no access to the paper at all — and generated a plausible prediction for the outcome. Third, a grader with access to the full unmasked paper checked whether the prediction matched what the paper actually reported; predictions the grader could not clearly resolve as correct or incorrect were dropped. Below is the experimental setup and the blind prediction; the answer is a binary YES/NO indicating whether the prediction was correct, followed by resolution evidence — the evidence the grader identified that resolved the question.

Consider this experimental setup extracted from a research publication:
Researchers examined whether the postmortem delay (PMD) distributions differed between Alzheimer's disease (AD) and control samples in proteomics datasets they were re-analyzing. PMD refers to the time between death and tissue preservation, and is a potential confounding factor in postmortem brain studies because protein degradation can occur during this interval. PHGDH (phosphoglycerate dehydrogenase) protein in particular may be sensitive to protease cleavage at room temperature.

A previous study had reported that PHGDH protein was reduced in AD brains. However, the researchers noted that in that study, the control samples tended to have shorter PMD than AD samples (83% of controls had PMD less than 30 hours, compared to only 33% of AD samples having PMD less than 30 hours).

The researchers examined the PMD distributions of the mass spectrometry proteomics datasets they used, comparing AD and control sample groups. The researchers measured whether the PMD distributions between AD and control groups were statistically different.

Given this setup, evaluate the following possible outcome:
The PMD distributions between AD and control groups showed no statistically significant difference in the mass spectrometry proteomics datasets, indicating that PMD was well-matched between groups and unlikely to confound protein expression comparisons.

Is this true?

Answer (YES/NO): YES